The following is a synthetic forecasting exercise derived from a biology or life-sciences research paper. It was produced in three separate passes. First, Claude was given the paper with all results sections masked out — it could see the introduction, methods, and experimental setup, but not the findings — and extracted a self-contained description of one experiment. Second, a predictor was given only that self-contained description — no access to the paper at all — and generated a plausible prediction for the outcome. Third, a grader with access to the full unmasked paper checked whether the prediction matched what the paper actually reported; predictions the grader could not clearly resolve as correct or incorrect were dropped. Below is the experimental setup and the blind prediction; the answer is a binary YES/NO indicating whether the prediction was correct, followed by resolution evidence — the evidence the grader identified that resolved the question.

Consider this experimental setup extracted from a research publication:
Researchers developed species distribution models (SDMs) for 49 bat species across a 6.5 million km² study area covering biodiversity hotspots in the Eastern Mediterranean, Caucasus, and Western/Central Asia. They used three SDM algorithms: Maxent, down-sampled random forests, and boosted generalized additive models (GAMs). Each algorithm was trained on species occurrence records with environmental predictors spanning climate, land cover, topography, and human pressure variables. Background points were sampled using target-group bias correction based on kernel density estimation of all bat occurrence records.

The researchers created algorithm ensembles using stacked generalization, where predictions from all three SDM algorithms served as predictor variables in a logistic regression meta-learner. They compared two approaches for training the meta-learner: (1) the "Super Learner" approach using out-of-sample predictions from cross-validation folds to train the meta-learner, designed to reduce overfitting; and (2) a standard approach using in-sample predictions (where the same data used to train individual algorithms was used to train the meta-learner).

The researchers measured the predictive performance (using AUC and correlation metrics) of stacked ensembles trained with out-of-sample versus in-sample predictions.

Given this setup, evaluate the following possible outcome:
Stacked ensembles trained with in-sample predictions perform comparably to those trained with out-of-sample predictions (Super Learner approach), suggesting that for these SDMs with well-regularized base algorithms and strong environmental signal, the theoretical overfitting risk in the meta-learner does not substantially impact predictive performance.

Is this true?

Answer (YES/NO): NO